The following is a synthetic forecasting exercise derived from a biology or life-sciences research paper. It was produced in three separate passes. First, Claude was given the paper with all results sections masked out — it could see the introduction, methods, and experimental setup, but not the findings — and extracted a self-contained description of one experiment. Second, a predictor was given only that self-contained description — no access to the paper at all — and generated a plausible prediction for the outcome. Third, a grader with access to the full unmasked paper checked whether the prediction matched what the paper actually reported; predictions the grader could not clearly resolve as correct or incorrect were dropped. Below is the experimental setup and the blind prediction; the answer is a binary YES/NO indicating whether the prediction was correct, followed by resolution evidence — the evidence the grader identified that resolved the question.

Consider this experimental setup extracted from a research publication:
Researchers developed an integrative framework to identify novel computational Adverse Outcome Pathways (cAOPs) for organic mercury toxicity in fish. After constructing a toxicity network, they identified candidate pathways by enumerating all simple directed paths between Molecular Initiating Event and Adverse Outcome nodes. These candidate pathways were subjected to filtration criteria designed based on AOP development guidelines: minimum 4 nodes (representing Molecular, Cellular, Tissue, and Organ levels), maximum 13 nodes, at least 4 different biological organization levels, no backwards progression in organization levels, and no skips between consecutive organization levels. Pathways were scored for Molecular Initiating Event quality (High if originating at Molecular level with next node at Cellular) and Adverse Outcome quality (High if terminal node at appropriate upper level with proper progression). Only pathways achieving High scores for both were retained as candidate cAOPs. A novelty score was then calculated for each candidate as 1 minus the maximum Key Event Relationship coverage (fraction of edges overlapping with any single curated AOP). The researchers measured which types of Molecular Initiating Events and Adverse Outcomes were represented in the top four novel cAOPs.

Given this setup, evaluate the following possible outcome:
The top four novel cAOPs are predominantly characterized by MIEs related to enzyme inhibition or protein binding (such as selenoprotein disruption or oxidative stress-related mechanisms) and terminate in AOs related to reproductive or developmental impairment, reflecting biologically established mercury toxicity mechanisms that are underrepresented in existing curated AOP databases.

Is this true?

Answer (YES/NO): NO